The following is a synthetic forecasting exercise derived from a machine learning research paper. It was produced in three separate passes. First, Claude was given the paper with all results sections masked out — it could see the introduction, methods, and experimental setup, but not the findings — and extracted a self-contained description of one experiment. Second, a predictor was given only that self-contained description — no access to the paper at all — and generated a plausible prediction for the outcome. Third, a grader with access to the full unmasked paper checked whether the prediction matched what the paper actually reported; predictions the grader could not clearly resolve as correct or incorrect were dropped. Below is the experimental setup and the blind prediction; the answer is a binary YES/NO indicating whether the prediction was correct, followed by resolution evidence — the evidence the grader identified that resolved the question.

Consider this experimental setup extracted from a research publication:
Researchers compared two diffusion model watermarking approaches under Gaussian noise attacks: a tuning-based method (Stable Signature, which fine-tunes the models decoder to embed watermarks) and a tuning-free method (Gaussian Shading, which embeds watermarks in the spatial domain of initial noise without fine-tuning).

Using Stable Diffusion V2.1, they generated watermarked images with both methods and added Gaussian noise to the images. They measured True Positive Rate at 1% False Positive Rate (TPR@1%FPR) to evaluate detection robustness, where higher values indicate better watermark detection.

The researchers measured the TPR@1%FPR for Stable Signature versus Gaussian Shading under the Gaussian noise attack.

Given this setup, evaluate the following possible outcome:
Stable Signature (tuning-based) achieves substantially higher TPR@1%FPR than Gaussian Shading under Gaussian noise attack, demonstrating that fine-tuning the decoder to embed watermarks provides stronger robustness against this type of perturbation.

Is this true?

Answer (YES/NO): NO